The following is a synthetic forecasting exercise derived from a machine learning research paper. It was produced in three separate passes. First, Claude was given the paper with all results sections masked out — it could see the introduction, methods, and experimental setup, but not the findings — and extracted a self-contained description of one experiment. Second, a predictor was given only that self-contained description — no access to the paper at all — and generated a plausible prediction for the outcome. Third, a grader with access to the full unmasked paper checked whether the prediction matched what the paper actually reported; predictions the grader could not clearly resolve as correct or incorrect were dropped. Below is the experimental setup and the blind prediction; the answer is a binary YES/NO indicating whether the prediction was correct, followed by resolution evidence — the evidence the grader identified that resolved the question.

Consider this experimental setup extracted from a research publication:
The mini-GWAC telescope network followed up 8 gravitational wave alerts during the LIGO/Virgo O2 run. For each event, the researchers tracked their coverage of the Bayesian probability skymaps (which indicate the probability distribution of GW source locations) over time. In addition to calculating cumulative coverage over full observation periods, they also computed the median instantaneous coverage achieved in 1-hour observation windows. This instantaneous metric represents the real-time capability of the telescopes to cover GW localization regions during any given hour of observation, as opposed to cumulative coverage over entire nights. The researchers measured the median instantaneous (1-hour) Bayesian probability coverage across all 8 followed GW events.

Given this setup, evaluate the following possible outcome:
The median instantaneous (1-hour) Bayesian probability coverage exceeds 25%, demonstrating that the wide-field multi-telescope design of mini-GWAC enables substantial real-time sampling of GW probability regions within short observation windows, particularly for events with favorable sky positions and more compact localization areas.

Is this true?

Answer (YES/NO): NO